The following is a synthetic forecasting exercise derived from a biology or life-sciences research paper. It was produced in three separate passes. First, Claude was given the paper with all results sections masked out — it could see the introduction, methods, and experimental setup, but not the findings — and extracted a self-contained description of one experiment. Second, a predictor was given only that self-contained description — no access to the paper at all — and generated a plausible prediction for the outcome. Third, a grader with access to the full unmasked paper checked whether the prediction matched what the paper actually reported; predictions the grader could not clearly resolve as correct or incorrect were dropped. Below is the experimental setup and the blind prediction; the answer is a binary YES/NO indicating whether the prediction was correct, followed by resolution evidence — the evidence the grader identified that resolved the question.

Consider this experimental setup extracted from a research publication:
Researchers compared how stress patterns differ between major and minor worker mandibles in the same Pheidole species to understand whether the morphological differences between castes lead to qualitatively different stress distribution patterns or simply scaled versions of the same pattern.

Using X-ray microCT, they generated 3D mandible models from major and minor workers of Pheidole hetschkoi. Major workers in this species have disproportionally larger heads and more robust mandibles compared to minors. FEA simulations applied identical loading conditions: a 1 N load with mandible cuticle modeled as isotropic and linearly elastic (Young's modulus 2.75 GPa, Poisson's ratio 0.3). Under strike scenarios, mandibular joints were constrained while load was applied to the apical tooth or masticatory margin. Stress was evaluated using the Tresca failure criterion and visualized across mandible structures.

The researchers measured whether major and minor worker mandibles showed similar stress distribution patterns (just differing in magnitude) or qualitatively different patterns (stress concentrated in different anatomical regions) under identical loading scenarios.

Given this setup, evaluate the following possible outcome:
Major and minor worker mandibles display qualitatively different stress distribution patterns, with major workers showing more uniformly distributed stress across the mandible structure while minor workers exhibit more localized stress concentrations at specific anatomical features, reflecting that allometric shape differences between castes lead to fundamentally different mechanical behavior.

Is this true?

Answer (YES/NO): YES